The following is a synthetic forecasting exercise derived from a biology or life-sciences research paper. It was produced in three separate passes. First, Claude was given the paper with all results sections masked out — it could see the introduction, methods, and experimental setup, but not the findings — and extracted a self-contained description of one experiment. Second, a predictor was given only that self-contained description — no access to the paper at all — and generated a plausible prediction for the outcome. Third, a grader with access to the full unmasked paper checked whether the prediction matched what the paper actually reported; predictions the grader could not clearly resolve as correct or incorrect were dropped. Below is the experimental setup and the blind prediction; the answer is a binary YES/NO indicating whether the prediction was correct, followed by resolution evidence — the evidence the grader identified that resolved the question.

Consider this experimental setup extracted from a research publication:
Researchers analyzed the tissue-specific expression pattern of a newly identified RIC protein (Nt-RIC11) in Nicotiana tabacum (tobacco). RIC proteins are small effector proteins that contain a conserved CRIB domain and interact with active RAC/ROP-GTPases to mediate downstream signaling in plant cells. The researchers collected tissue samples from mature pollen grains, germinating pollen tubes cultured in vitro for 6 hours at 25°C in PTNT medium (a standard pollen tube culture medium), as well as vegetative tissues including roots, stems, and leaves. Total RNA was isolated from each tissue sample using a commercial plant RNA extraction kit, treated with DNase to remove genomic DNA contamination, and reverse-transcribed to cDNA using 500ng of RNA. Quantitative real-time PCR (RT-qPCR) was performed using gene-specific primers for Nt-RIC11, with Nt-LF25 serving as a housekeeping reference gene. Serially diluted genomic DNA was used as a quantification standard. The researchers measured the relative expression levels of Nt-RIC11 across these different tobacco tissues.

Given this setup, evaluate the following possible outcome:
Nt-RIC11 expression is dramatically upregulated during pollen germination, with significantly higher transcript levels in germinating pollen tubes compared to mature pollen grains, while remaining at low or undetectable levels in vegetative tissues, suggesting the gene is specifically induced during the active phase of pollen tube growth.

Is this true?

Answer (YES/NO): NO